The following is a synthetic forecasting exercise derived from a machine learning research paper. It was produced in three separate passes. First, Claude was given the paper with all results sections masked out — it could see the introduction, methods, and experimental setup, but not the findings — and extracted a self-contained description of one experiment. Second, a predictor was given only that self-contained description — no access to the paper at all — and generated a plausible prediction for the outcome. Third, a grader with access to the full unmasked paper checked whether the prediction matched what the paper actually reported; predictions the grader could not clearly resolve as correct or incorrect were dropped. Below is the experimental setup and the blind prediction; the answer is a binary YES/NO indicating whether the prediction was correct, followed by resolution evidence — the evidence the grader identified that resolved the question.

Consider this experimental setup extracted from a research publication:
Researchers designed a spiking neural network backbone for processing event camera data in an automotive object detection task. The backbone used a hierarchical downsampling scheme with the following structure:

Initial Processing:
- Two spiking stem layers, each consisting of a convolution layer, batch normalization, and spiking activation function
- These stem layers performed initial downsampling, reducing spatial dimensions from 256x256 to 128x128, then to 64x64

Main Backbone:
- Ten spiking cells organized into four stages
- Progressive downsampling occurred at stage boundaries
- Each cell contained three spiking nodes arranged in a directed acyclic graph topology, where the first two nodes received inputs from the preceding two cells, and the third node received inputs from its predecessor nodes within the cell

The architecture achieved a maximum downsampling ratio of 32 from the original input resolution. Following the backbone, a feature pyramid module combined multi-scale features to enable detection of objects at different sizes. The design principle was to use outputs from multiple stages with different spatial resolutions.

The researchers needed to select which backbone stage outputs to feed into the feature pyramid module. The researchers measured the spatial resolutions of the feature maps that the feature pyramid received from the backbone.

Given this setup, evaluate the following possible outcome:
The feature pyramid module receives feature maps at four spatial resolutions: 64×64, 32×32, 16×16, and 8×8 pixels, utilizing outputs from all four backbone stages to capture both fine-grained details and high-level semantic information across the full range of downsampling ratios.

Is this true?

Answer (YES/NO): NO